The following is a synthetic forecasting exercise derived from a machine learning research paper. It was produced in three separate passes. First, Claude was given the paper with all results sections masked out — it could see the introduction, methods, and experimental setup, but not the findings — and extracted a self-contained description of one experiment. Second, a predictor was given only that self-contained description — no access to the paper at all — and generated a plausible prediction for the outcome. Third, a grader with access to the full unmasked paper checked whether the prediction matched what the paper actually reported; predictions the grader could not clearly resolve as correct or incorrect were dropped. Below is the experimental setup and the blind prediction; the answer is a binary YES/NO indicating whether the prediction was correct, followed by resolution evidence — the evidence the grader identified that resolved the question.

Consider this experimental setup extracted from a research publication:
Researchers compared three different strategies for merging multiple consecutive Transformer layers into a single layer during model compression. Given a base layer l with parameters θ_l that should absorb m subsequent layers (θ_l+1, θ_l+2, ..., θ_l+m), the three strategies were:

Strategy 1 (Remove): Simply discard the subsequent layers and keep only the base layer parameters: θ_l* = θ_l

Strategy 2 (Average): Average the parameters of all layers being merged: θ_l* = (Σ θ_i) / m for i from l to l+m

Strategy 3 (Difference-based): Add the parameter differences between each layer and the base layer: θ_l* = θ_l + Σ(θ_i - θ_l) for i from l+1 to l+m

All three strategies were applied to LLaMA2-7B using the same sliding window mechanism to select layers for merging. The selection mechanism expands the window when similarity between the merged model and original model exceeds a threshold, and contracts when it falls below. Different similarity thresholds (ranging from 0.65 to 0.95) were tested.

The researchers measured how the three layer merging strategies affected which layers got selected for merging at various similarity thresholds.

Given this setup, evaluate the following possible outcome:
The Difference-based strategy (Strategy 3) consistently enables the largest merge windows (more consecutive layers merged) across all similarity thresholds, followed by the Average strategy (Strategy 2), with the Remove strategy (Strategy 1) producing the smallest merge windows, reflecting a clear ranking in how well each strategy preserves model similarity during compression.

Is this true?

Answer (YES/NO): NO